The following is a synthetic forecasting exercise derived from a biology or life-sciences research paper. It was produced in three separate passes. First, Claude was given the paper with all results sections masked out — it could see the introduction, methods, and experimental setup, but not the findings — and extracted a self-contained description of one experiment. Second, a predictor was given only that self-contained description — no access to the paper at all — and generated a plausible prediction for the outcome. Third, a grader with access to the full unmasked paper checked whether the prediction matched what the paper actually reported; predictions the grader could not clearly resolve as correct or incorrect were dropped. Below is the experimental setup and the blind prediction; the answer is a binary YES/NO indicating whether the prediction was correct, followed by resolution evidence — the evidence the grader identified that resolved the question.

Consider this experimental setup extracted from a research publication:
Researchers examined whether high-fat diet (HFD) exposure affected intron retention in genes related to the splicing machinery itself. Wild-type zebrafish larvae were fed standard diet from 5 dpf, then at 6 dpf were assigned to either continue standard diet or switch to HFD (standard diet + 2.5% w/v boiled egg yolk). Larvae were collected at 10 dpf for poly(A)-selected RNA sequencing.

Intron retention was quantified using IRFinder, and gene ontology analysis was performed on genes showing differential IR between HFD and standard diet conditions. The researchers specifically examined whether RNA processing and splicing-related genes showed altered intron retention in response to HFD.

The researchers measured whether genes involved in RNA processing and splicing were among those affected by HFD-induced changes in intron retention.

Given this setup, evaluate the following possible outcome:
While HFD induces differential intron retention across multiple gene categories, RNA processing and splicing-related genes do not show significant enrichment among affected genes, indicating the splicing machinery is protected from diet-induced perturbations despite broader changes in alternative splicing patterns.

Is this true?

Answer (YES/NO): NO